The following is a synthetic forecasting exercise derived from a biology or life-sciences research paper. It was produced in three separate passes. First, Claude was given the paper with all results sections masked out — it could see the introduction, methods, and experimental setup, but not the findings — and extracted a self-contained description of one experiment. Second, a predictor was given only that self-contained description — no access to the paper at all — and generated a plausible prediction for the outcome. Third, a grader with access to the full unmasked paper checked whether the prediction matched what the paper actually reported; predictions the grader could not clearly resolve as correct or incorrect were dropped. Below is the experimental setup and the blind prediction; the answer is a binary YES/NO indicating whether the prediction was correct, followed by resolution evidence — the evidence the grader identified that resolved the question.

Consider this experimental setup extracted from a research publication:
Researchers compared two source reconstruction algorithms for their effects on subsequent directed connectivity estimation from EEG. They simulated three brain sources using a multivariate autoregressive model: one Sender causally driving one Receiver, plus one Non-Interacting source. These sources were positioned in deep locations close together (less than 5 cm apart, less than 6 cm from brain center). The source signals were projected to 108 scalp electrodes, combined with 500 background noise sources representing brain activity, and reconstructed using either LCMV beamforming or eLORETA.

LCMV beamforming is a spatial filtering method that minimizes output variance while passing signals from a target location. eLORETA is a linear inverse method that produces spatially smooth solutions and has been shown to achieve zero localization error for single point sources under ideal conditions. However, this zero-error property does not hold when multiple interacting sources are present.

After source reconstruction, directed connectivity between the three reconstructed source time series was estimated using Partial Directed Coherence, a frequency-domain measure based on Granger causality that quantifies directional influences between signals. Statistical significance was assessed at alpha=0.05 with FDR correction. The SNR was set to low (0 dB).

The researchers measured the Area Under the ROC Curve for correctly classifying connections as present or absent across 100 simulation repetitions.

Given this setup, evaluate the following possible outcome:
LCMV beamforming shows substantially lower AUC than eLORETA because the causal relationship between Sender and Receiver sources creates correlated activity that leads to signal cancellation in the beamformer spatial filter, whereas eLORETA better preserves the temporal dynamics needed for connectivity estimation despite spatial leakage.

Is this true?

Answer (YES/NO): NO